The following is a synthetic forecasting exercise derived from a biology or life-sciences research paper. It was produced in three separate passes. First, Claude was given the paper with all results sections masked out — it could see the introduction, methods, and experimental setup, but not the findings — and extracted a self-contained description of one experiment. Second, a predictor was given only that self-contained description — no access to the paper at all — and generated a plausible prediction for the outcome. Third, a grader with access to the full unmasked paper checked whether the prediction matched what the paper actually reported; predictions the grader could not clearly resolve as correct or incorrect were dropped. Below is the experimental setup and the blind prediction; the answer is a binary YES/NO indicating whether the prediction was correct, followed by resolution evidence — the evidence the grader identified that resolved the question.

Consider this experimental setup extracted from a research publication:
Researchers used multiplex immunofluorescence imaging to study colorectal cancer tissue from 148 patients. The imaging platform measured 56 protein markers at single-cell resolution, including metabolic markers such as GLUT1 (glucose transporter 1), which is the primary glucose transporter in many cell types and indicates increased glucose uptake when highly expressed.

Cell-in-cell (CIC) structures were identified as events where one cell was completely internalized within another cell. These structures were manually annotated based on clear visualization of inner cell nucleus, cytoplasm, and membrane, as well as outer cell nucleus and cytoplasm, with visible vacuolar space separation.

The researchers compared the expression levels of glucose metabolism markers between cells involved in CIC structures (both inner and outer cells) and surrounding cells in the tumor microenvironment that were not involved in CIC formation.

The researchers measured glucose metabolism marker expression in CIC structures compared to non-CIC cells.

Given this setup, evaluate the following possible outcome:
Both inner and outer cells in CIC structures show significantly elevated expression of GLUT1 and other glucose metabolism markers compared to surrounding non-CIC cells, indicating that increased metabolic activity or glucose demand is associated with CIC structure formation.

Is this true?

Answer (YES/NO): YES